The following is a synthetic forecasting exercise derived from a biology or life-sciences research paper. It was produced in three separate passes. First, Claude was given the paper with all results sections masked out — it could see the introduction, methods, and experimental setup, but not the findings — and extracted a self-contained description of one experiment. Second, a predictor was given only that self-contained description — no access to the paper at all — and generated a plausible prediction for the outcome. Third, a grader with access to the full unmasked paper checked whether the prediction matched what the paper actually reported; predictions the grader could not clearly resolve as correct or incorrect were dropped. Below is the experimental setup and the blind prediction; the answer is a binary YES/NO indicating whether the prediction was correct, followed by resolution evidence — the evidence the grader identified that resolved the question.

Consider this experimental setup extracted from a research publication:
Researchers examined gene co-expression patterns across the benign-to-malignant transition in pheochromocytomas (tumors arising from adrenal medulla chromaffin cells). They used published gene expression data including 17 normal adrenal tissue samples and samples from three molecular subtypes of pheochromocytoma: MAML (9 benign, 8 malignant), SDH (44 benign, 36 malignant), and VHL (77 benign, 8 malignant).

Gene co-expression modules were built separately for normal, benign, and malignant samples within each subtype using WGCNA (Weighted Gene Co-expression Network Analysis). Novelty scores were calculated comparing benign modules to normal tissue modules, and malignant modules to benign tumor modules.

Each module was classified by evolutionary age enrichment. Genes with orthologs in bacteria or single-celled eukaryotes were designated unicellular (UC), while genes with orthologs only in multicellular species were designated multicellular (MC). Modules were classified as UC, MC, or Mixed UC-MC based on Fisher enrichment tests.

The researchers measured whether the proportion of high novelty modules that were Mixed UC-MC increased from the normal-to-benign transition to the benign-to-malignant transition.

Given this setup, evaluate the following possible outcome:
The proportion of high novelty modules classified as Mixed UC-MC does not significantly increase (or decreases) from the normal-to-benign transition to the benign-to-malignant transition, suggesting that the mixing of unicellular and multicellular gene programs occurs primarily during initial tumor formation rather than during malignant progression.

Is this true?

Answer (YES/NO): NO